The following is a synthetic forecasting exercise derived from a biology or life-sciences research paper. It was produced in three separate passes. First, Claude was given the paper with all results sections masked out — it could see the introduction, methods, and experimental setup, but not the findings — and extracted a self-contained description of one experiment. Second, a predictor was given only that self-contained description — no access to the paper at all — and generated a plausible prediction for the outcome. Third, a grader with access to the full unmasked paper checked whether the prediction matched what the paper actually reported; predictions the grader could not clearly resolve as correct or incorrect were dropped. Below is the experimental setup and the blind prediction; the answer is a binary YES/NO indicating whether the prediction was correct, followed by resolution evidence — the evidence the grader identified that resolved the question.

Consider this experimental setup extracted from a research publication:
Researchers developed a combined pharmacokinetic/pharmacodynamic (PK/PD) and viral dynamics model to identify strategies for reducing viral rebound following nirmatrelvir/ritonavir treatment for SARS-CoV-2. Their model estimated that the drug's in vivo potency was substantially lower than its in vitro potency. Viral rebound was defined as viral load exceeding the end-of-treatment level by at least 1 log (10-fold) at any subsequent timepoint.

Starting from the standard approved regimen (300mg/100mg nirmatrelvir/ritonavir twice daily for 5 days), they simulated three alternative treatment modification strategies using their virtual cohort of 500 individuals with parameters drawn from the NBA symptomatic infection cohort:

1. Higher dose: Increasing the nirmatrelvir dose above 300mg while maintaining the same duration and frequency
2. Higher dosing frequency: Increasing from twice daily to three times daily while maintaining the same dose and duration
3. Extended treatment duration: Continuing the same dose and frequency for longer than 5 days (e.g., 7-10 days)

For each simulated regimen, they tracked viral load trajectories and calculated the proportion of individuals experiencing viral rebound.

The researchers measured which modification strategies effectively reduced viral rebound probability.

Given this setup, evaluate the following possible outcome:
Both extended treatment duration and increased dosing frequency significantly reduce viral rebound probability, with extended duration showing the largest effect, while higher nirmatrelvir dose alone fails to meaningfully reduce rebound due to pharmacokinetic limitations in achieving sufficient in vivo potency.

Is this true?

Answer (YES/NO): NO